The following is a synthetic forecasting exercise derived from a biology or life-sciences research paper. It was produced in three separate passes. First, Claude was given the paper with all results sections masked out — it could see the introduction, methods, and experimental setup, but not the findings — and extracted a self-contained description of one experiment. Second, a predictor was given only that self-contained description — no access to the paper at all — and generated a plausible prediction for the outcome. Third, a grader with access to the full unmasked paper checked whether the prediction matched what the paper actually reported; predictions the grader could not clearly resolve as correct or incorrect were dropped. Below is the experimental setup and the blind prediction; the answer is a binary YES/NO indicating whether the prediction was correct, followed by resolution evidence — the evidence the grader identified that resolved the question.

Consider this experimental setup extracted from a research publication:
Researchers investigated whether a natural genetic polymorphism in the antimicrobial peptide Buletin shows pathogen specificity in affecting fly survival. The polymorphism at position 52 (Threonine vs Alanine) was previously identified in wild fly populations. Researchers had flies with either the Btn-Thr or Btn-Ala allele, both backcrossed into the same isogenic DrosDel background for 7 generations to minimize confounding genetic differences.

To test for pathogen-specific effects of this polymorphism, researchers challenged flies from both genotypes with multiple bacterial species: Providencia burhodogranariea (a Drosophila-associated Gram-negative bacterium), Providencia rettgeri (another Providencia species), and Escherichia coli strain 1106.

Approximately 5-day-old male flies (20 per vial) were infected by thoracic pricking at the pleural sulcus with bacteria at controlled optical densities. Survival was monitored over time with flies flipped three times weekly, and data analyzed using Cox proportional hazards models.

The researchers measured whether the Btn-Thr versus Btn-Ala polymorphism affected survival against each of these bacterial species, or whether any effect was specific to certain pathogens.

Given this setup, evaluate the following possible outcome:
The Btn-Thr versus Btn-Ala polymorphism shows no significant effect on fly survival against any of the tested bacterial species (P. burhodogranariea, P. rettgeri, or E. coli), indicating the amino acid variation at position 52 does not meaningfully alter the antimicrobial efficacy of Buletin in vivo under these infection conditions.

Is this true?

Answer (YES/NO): NO